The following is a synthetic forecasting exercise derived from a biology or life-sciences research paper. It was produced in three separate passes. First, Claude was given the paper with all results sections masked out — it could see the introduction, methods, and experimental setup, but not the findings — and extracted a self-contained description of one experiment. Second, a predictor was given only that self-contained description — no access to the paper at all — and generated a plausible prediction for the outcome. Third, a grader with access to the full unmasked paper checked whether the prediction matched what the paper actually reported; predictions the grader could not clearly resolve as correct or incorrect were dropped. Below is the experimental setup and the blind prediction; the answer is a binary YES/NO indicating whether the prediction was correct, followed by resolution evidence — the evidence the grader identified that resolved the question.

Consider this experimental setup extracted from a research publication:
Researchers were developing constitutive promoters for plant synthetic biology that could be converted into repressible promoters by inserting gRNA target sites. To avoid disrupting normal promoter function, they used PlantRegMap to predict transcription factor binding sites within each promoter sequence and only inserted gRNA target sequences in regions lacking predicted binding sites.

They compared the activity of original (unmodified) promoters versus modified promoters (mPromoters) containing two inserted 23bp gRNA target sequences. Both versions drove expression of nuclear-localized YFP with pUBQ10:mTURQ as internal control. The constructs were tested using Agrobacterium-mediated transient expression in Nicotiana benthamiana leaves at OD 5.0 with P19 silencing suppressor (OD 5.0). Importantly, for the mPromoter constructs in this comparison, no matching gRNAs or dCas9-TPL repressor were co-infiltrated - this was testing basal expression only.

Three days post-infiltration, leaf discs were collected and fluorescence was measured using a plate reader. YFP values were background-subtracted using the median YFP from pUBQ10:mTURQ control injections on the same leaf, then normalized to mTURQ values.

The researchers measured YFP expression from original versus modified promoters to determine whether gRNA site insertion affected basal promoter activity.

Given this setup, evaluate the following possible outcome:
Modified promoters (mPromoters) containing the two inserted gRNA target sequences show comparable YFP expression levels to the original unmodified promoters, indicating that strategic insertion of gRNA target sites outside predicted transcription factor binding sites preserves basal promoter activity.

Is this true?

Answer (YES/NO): YES